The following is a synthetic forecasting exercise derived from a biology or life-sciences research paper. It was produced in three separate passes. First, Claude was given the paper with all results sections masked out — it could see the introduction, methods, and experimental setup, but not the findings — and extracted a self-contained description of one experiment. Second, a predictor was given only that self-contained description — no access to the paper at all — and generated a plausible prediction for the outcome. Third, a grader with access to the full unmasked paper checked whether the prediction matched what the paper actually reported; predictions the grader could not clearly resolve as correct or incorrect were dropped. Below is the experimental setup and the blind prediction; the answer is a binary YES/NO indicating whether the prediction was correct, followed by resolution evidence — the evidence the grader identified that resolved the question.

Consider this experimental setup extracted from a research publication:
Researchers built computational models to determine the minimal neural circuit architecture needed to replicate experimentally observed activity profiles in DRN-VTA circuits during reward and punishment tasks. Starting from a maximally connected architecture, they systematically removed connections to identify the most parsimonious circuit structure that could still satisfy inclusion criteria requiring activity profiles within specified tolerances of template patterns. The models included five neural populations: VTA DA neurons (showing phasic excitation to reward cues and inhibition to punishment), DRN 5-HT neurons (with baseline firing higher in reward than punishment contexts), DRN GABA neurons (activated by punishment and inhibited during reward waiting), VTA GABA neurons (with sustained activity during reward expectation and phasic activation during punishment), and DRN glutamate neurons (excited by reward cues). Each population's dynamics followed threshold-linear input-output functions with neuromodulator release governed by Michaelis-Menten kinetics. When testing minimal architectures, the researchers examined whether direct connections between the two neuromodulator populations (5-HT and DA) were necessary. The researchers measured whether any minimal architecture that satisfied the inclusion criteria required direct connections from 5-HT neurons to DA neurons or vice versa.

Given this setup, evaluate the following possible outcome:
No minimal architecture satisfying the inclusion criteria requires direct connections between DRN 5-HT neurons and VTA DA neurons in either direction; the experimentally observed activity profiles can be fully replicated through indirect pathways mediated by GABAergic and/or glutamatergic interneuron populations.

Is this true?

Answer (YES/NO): NO